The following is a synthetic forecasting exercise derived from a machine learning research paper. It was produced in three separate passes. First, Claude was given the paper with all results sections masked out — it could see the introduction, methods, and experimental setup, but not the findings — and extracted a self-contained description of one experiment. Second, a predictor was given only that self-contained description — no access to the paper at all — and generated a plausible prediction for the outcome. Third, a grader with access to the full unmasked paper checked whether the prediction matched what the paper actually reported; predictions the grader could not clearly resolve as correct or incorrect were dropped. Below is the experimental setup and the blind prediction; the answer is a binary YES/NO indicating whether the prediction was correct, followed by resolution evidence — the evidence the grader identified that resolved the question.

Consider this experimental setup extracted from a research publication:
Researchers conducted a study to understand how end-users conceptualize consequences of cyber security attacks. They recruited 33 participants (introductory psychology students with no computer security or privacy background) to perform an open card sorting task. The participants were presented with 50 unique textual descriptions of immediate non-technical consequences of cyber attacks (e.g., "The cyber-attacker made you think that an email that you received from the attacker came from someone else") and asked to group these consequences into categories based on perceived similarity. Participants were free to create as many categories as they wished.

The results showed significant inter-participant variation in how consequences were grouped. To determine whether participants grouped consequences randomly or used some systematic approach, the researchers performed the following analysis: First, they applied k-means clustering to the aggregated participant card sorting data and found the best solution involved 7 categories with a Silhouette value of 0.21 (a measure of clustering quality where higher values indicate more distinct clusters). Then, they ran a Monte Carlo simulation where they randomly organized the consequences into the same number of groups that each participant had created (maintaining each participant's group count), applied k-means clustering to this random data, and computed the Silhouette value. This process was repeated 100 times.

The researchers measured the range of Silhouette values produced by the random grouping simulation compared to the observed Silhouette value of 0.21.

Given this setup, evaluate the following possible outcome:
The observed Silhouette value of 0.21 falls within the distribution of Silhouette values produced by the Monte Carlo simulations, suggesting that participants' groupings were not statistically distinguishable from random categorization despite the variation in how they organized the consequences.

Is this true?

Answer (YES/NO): NO